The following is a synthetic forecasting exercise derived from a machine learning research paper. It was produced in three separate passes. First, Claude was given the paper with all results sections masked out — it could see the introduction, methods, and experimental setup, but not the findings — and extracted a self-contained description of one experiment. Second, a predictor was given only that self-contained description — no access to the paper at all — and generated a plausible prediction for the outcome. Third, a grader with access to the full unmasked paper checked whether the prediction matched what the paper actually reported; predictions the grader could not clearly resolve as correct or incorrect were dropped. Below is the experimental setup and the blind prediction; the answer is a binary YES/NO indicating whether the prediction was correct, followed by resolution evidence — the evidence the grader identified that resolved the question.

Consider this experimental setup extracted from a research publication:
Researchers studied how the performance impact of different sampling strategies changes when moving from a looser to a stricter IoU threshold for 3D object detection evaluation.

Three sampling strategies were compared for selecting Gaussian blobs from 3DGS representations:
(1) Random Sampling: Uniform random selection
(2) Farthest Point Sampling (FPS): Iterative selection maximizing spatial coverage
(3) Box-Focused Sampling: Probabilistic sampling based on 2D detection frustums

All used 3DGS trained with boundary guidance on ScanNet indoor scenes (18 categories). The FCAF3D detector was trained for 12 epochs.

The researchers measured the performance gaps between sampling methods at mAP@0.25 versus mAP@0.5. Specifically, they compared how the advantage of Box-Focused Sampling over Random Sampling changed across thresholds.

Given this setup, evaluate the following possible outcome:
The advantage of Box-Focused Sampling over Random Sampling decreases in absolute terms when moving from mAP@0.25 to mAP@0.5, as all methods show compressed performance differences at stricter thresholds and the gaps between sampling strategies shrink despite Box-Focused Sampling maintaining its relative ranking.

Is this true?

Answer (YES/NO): YES